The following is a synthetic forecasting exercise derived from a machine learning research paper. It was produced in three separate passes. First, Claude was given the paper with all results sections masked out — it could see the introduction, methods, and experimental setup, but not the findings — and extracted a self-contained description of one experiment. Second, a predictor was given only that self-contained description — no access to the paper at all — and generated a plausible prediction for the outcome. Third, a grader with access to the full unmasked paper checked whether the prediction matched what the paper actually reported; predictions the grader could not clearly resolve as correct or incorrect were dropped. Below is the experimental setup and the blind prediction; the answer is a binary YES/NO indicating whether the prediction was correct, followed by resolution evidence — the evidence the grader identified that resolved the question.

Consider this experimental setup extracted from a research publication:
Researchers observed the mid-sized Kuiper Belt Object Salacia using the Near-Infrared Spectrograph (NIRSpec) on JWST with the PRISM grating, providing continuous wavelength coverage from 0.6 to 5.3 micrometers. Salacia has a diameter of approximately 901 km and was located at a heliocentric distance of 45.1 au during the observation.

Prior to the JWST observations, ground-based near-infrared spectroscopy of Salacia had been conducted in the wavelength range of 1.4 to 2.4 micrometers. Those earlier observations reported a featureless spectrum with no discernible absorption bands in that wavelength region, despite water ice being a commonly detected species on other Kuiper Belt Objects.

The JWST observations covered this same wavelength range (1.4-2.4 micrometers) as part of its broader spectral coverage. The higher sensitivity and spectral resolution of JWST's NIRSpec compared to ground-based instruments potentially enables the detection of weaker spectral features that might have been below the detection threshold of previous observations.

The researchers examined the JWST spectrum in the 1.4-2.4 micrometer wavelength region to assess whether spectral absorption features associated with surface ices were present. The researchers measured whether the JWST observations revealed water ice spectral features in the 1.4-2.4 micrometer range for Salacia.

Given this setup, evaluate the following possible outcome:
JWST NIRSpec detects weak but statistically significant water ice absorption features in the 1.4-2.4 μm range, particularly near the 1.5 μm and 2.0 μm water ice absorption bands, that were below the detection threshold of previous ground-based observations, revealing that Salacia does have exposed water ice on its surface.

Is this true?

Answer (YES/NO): YES